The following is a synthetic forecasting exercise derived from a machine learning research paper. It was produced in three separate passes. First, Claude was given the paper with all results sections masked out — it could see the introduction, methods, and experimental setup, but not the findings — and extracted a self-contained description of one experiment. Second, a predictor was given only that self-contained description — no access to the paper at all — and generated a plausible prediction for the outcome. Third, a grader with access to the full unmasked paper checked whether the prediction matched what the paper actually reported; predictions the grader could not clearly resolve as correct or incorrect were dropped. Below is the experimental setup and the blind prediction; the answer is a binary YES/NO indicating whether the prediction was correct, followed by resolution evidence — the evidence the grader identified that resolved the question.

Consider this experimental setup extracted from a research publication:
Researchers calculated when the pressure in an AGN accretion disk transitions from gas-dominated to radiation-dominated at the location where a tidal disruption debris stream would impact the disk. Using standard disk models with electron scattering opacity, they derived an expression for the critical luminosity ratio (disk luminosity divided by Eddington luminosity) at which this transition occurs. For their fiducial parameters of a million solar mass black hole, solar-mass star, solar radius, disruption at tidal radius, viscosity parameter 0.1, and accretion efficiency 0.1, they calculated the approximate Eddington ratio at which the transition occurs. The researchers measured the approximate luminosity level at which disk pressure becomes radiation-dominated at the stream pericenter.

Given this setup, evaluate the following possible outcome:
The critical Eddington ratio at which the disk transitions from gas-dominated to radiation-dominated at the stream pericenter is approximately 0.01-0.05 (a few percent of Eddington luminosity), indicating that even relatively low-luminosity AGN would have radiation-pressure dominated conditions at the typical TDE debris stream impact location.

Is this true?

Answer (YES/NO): NO